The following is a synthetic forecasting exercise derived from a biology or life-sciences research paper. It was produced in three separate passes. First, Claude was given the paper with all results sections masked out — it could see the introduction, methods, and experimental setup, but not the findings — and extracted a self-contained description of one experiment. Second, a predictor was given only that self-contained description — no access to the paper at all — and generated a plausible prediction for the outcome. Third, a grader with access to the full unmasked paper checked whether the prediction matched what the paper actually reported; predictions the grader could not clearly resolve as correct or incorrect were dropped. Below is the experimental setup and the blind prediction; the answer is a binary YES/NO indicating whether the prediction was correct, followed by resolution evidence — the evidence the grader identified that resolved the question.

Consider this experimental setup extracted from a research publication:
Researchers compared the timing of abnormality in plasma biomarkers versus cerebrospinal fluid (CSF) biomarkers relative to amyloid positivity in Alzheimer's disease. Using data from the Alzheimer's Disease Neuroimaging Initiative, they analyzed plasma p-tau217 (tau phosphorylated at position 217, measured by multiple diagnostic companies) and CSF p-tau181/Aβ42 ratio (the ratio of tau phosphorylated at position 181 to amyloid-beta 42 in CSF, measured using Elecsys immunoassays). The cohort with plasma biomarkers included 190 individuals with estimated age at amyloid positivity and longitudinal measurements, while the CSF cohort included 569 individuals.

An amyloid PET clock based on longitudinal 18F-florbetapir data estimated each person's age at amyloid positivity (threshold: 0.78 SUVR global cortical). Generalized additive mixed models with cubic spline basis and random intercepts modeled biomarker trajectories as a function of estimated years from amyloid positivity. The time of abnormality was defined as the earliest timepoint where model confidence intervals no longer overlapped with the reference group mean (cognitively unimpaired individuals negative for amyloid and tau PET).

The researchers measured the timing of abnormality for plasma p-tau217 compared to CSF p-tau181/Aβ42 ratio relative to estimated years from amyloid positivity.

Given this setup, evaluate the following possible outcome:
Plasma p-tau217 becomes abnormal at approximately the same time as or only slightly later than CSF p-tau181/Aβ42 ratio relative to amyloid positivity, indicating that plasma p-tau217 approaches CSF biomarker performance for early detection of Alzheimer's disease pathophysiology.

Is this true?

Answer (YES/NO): NO